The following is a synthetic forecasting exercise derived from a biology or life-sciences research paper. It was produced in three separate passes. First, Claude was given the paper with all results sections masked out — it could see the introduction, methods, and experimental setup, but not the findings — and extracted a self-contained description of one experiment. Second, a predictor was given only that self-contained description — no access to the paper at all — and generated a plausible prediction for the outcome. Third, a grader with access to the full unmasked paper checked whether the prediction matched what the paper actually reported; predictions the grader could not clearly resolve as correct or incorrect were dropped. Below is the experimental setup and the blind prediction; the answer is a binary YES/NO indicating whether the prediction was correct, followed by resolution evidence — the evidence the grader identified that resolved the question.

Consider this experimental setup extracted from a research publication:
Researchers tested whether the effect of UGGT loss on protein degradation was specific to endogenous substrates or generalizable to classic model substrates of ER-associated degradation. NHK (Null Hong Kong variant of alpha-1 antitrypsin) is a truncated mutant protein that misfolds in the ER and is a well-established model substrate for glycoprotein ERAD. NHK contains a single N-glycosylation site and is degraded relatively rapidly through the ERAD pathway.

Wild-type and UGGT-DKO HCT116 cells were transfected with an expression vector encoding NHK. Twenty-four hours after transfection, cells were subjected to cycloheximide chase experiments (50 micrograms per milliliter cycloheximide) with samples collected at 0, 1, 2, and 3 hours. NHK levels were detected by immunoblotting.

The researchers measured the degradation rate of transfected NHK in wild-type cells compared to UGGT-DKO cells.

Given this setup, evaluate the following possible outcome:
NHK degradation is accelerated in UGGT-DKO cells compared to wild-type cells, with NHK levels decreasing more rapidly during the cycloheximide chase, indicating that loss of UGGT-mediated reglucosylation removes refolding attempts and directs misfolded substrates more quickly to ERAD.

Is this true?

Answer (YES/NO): YES